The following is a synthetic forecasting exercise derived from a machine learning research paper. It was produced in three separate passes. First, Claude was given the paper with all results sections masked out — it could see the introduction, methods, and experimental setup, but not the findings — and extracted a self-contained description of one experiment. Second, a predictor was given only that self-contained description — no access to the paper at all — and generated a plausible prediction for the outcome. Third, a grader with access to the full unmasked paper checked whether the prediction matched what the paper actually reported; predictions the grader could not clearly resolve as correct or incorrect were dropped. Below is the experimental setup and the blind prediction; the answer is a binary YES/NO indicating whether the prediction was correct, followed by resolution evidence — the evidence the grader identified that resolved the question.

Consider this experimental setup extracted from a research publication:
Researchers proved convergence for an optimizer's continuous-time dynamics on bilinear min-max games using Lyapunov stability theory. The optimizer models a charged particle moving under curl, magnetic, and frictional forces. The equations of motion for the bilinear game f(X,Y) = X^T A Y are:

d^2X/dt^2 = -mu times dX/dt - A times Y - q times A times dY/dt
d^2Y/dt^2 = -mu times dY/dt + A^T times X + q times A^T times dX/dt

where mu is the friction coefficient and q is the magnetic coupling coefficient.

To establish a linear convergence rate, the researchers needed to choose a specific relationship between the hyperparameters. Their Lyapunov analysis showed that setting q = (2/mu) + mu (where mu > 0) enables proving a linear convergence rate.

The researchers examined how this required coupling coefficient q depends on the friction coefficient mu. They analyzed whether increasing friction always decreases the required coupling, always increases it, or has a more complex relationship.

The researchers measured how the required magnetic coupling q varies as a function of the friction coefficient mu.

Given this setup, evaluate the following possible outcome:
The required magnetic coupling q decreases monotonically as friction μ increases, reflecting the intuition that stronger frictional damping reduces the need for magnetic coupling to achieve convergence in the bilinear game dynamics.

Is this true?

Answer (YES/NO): NO